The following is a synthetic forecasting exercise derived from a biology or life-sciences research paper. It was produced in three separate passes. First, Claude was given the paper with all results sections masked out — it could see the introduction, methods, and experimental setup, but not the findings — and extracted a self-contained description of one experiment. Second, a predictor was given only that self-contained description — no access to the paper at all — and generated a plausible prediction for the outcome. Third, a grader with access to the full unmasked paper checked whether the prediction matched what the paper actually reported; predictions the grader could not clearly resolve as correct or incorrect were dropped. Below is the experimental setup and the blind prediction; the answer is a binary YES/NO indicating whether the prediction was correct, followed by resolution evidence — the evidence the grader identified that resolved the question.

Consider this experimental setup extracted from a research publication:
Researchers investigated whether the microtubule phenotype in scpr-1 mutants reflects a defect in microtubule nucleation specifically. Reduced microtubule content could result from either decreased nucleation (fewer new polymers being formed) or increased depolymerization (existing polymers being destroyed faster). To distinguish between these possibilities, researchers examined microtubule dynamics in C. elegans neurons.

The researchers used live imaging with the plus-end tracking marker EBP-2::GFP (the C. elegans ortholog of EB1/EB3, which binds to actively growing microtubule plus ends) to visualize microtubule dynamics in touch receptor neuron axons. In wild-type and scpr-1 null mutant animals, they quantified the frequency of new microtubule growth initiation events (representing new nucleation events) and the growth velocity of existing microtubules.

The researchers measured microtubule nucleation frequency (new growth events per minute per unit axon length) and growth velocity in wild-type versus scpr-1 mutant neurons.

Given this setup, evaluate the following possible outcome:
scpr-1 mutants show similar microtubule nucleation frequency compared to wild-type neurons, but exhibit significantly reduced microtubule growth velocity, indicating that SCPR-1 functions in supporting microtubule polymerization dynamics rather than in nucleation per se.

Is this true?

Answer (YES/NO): NO